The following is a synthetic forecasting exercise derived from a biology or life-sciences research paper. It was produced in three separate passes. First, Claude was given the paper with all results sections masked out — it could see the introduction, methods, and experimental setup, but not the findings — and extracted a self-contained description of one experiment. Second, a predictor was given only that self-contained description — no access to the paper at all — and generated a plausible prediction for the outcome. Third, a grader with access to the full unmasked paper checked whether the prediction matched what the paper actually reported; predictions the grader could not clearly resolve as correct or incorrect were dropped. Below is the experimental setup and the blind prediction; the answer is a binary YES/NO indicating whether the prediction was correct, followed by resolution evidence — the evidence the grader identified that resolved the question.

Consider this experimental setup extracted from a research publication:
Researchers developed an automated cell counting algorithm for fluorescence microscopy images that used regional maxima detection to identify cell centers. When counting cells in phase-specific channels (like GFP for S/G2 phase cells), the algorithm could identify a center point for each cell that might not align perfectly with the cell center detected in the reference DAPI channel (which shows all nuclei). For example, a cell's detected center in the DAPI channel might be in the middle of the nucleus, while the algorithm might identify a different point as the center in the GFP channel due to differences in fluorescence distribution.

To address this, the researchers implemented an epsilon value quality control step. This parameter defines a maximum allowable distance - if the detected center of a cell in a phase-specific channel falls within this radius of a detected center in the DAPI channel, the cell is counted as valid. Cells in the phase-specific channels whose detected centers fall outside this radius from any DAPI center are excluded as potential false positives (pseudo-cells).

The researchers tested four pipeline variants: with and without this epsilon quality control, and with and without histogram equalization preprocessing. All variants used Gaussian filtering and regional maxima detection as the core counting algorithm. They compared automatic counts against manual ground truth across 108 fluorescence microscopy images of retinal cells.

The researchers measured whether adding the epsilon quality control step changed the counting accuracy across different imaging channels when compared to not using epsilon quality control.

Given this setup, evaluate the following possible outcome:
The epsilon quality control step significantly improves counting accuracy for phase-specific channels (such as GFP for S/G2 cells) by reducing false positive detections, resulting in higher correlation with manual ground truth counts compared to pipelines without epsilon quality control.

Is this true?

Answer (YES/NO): NO